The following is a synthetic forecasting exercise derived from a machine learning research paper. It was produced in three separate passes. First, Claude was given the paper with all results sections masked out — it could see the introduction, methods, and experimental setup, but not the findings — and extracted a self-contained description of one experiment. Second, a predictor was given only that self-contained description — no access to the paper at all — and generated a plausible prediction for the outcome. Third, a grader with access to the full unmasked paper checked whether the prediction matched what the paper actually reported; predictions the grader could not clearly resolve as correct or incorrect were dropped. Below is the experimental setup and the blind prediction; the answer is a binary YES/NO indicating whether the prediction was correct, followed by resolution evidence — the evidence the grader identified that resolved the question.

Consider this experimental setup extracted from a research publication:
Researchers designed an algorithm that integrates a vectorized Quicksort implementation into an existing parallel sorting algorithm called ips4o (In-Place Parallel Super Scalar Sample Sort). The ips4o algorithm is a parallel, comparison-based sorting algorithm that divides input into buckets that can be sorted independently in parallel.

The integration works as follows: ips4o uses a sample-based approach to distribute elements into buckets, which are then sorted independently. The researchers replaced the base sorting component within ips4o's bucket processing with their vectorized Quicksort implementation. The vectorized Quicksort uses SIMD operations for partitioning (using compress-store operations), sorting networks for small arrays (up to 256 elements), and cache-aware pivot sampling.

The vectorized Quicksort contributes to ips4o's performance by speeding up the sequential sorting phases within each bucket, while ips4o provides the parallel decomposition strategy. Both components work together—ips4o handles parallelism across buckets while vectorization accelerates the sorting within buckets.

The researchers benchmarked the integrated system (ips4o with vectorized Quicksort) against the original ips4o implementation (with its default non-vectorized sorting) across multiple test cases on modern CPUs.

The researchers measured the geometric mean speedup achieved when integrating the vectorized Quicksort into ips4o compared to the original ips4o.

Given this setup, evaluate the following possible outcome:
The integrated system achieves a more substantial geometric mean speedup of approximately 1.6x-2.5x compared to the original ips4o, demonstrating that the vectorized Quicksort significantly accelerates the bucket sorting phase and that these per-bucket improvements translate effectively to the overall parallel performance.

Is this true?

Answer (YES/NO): NO